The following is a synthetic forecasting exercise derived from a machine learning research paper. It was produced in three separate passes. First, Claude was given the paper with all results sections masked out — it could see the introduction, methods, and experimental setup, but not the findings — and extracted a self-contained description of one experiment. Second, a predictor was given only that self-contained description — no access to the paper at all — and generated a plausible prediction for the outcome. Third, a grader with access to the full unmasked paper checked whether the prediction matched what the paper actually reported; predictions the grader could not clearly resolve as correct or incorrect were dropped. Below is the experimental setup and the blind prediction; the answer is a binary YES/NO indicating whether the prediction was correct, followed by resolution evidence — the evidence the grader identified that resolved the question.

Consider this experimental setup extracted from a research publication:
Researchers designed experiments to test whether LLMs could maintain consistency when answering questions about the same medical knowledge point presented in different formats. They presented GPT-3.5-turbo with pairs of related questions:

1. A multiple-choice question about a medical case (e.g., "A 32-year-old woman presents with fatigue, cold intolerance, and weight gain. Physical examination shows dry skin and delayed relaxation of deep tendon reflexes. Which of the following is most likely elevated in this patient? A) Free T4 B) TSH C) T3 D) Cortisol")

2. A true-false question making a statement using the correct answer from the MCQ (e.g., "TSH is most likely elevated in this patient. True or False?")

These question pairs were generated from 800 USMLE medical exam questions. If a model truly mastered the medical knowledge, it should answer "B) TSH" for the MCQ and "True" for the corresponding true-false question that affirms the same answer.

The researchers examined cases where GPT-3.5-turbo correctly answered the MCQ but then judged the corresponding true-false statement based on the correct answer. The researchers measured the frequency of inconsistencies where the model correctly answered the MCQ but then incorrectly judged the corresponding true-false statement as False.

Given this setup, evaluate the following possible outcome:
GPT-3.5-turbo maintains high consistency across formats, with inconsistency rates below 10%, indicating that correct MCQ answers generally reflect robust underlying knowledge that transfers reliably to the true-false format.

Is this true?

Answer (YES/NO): NO